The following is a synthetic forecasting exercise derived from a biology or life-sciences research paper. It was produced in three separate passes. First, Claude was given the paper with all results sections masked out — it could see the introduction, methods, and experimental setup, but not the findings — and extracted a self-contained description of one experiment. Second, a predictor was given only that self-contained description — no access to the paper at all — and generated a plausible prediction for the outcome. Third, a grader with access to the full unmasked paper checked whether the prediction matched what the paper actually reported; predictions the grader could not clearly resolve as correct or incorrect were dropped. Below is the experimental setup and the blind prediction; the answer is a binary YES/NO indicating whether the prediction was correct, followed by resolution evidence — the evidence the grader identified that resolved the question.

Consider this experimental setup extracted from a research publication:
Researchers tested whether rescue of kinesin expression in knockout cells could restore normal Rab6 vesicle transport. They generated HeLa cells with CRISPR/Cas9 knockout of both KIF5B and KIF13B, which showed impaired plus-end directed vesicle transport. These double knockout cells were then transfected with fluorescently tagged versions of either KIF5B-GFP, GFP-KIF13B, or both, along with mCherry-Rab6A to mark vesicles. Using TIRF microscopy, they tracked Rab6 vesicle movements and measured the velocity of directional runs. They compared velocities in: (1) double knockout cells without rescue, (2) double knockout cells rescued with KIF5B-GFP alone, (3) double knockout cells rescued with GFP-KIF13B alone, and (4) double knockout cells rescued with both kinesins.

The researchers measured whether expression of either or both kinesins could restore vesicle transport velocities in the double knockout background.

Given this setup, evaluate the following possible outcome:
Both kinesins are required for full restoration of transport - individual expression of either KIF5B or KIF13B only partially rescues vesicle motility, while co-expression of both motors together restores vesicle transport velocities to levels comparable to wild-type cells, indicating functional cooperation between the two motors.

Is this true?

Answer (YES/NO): NO